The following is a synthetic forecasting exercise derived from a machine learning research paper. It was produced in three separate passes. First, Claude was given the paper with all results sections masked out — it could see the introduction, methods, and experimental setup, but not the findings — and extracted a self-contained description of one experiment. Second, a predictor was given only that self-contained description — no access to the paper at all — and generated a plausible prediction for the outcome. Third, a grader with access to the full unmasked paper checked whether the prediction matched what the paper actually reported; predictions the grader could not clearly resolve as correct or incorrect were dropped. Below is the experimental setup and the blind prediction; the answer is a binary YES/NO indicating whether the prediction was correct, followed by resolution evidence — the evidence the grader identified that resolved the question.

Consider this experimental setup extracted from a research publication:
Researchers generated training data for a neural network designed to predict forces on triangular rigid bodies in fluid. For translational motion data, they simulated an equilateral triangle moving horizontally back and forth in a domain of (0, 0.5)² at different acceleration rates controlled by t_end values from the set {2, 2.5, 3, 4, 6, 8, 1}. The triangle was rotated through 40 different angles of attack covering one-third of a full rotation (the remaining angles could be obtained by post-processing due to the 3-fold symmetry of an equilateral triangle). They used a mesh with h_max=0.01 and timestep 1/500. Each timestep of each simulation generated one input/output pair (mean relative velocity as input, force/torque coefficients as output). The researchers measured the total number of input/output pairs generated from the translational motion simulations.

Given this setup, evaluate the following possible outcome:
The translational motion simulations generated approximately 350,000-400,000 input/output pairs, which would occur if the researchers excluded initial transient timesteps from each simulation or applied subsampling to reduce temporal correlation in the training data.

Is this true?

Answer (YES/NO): NO